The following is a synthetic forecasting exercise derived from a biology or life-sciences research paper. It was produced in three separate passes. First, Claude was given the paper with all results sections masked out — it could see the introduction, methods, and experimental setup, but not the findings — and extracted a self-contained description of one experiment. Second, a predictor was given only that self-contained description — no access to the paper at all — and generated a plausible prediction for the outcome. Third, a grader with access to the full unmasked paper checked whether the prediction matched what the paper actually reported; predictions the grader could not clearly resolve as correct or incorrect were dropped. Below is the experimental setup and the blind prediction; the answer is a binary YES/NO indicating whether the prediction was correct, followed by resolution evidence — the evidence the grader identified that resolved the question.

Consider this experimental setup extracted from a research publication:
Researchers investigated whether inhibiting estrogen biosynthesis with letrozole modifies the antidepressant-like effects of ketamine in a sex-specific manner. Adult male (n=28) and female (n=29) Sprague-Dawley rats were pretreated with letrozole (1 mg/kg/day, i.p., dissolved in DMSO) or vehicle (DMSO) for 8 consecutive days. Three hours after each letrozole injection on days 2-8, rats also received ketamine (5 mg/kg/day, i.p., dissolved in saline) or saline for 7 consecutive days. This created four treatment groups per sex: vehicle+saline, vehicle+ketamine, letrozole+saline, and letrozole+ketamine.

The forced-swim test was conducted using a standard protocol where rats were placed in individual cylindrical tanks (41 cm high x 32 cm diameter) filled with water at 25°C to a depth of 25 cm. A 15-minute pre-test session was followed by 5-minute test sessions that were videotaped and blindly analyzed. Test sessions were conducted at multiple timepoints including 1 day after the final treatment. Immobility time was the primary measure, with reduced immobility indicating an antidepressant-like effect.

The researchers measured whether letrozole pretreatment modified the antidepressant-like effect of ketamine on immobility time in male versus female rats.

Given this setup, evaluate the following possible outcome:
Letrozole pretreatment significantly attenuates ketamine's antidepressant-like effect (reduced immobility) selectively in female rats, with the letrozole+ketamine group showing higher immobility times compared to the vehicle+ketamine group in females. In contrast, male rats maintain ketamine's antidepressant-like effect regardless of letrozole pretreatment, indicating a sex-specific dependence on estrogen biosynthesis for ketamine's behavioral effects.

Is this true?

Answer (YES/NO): NO